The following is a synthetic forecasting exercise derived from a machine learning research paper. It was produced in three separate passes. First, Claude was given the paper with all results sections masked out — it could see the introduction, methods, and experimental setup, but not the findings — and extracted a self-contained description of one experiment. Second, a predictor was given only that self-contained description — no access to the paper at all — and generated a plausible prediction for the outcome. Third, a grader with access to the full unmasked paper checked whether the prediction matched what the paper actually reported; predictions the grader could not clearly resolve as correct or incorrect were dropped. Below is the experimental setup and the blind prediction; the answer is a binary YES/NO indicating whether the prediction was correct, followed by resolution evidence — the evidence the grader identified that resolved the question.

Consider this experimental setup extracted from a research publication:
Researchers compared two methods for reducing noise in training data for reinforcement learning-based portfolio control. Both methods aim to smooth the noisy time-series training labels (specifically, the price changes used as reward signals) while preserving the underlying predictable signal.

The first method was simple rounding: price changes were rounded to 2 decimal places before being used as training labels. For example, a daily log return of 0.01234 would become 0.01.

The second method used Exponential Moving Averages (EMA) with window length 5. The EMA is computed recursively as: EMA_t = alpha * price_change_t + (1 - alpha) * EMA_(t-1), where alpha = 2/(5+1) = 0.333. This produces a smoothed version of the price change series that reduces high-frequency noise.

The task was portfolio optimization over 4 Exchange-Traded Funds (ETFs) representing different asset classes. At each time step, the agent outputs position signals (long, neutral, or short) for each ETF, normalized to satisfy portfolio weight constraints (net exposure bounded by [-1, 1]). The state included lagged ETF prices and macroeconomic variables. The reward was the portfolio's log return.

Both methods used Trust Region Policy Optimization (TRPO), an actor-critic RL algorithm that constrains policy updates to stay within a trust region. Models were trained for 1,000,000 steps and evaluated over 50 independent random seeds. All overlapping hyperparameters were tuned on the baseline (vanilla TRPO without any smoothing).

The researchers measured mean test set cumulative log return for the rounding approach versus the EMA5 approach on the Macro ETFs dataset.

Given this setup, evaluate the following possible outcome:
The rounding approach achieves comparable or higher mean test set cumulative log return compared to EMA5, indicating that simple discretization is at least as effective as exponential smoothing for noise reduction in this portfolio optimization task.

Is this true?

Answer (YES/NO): NO